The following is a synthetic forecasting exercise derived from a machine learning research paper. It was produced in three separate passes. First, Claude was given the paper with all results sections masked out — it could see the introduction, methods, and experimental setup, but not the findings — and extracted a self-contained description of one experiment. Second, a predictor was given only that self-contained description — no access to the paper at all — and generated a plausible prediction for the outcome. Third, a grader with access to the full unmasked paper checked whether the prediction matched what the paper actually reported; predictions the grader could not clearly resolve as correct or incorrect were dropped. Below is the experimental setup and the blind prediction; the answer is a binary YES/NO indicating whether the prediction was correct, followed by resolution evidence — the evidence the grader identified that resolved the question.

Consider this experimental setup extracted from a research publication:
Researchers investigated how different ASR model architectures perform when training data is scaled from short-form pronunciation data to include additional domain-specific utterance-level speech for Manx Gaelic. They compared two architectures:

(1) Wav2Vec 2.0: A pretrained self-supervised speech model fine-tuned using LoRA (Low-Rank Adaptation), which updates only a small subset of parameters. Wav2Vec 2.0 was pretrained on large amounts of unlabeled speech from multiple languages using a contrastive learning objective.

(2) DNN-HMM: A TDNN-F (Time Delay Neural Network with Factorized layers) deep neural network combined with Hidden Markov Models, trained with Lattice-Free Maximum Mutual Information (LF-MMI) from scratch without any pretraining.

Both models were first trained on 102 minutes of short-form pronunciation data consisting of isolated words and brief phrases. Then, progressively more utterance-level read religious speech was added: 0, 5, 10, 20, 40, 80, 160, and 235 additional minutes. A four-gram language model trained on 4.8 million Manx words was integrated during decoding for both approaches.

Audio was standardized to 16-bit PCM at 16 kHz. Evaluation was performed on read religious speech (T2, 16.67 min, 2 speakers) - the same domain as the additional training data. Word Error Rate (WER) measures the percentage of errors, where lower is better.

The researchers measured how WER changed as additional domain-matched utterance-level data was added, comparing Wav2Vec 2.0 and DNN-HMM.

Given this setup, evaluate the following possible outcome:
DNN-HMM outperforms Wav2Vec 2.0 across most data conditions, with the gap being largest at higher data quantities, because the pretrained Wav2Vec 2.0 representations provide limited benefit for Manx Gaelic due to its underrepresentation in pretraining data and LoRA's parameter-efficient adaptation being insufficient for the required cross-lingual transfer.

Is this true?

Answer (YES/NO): YES